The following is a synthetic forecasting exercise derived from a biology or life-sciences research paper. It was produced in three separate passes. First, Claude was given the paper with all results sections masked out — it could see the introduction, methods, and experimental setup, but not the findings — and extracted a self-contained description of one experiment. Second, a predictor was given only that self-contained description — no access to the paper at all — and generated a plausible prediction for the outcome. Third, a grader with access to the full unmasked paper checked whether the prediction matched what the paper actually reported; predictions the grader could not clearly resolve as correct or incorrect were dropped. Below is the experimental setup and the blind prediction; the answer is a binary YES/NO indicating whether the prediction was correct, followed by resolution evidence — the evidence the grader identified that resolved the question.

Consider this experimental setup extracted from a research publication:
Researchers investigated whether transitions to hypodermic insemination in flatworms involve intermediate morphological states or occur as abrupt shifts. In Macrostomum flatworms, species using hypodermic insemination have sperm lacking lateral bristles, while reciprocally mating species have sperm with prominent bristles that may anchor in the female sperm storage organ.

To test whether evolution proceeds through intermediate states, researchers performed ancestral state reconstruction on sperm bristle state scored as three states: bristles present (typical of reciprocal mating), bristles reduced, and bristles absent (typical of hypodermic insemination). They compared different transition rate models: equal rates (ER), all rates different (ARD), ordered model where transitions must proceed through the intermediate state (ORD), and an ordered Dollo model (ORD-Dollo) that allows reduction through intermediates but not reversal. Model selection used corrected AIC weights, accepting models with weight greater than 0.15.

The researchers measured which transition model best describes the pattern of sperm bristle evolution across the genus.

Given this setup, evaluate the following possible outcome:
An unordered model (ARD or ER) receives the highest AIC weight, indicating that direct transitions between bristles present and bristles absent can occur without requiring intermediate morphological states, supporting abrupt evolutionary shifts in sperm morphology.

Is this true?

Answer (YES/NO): NO